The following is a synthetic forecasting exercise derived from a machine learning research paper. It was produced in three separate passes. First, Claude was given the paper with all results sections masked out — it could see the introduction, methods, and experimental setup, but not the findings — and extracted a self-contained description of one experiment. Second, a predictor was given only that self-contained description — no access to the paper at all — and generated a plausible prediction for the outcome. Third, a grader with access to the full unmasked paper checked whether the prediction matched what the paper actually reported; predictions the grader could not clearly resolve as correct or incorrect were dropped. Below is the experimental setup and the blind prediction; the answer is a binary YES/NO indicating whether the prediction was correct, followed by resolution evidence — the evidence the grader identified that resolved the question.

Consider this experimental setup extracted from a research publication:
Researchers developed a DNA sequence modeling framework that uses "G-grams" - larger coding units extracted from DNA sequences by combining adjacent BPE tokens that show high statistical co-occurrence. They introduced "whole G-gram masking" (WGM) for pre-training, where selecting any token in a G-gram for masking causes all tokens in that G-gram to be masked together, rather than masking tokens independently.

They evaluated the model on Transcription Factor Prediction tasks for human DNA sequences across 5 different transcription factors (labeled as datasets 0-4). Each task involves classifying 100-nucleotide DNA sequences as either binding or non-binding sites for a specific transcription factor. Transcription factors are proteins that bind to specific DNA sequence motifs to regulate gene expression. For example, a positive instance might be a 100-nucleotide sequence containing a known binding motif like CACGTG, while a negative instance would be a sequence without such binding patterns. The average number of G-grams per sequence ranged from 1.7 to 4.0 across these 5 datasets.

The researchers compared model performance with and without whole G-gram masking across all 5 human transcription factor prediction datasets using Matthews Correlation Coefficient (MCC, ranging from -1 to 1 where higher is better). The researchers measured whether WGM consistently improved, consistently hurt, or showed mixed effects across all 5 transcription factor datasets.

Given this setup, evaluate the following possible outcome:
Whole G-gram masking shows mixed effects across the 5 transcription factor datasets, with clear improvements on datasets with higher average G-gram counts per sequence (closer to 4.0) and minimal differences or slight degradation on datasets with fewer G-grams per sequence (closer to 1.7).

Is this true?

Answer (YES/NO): NO